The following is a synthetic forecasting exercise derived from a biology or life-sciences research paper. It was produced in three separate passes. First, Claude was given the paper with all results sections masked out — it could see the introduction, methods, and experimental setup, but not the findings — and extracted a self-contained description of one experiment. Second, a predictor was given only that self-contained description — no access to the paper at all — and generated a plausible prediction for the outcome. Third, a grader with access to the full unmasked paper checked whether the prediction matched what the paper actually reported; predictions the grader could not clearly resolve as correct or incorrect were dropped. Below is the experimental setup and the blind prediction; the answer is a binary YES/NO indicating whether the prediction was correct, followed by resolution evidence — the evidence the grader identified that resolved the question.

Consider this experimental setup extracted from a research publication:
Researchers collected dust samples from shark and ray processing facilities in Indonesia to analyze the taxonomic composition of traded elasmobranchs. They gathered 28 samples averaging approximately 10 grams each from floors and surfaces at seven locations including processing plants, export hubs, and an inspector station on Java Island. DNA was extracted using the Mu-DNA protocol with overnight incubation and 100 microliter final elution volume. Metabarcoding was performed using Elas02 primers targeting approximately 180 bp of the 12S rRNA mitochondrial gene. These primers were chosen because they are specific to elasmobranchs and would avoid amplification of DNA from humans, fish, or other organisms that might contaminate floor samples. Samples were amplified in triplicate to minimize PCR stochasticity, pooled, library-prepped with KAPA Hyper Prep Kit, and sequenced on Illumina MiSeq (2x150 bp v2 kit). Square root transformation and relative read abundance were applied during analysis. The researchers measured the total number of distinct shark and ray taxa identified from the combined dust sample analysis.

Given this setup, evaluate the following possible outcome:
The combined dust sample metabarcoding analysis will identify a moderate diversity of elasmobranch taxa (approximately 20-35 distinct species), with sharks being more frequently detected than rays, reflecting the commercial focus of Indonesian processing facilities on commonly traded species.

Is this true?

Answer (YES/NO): NO